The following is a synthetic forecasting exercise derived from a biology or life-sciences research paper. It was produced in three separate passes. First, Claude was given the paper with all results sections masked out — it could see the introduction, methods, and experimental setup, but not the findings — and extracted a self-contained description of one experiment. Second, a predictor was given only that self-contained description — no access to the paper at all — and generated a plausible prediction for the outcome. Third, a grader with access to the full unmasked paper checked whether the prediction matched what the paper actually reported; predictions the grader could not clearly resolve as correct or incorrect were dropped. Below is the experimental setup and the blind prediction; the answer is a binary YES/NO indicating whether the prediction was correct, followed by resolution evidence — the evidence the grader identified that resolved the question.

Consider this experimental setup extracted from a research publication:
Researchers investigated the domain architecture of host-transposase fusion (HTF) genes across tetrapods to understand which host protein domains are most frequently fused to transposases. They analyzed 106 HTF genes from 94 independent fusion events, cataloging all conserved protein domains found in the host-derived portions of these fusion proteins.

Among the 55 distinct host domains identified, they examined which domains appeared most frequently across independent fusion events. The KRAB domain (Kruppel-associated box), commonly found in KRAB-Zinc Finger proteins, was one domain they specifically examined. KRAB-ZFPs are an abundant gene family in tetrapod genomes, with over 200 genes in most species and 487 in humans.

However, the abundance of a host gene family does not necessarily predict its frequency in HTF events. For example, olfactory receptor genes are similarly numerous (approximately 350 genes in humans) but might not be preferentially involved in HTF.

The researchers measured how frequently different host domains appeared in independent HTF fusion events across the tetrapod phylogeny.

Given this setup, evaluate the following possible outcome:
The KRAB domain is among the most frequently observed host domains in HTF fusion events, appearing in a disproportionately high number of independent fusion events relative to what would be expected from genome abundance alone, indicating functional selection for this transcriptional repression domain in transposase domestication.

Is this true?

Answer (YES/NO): YES